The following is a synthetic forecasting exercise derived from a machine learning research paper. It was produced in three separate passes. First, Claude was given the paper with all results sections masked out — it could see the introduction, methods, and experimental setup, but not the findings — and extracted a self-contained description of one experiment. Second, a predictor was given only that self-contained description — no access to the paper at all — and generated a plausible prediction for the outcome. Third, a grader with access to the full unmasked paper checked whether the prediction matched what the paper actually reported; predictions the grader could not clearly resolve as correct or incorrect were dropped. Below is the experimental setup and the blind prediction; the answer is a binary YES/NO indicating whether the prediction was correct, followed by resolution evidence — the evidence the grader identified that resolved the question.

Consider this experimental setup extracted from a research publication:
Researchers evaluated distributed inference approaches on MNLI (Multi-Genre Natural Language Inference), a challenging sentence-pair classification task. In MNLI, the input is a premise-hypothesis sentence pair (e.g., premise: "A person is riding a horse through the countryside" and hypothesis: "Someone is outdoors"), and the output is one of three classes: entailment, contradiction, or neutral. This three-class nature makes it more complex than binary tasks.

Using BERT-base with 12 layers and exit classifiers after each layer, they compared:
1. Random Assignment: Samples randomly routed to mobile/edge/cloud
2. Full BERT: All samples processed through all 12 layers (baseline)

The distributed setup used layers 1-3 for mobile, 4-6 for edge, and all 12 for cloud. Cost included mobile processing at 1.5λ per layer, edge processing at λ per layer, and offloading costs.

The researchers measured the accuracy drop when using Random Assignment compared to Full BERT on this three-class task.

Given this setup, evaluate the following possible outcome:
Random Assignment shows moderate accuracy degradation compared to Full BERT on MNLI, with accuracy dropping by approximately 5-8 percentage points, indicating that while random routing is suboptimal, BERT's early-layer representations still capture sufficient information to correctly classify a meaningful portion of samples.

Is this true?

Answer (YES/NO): NO